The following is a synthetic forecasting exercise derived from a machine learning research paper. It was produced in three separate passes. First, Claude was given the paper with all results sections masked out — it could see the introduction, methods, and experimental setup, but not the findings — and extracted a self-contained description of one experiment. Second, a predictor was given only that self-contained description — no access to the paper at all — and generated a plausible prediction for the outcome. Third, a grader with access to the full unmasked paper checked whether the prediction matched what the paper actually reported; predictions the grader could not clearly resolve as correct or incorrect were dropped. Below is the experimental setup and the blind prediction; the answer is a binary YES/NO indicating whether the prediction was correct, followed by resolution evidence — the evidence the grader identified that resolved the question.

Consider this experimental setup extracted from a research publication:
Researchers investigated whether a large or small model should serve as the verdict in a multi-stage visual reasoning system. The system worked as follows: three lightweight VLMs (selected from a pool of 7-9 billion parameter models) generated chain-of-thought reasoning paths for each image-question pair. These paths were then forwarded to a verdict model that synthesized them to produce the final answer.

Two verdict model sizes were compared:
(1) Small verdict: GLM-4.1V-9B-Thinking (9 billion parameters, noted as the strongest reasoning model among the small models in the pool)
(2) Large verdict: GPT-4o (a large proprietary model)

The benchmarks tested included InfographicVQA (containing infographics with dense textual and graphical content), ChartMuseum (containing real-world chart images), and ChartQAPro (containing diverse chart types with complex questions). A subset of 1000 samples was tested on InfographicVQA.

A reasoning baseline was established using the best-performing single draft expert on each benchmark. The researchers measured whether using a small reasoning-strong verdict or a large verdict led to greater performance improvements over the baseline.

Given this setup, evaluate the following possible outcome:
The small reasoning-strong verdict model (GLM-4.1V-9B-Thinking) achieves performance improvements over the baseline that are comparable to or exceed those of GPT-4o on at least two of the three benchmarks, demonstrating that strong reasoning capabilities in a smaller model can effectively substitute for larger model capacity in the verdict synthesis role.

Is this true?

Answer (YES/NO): NO